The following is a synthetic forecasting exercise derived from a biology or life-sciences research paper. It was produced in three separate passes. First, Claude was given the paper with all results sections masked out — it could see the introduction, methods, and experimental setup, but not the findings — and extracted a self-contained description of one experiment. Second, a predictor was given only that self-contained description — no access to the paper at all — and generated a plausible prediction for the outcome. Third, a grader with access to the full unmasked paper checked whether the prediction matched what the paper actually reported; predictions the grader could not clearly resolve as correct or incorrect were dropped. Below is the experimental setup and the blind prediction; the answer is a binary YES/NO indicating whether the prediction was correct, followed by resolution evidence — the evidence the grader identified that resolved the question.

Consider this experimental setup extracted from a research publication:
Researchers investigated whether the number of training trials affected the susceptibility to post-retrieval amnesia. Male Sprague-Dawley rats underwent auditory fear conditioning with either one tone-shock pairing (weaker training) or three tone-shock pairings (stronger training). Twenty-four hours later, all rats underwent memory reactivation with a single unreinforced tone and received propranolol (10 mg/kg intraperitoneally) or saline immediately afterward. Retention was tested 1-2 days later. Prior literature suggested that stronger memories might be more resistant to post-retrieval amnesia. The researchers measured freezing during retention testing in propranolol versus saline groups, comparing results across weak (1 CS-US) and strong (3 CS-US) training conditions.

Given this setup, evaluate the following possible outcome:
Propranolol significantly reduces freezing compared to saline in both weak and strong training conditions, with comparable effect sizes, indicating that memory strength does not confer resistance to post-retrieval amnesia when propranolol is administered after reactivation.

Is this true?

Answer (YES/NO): NO